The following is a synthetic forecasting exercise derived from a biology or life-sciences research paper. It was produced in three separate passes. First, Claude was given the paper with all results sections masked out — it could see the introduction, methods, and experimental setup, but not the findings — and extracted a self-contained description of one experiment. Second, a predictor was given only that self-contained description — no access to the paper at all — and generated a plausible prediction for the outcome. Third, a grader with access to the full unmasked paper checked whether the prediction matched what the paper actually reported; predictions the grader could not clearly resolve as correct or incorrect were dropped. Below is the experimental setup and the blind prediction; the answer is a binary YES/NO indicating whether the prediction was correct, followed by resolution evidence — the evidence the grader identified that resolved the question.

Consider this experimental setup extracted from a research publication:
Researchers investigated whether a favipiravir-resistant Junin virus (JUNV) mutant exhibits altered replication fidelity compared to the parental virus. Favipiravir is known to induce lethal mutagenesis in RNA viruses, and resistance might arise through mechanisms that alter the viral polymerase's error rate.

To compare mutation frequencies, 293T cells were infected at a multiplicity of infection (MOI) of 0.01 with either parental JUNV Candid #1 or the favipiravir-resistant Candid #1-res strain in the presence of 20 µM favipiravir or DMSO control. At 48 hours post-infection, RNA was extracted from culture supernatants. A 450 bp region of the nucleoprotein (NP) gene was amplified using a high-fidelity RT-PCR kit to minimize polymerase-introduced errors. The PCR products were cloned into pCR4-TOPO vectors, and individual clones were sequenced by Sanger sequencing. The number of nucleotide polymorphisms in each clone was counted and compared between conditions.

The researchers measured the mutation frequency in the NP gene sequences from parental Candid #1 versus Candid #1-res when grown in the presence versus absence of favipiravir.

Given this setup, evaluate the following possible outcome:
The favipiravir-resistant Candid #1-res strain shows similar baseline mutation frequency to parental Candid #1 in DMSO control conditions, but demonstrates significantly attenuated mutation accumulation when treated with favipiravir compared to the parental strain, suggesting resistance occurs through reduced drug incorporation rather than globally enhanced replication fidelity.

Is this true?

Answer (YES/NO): NO